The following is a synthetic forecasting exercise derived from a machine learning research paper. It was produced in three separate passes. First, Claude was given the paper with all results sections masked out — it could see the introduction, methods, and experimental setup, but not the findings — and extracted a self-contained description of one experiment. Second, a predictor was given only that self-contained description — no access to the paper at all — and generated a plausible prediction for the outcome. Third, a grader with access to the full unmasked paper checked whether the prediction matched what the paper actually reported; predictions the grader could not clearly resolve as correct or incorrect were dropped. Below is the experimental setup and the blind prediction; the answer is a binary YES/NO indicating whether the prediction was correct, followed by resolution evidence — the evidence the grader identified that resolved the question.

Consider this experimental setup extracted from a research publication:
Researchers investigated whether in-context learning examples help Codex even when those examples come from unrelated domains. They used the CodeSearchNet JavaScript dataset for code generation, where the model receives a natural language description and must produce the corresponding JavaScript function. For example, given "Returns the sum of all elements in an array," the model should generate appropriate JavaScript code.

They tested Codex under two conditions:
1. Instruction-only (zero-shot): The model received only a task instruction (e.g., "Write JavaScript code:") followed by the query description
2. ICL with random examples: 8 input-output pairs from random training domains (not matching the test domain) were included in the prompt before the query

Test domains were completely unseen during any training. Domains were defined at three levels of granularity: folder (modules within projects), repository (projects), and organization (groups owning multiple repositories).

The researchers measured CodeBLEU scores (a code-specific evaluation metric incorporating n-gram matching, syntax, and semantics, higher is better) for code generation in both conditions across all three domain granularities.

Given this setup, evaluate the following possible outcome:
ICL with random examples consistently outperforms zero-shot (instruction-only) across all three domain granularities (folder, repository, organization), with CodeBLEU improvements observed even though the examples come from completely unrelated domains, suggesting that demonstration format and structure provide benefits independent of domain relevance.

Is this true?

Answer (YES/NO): YES